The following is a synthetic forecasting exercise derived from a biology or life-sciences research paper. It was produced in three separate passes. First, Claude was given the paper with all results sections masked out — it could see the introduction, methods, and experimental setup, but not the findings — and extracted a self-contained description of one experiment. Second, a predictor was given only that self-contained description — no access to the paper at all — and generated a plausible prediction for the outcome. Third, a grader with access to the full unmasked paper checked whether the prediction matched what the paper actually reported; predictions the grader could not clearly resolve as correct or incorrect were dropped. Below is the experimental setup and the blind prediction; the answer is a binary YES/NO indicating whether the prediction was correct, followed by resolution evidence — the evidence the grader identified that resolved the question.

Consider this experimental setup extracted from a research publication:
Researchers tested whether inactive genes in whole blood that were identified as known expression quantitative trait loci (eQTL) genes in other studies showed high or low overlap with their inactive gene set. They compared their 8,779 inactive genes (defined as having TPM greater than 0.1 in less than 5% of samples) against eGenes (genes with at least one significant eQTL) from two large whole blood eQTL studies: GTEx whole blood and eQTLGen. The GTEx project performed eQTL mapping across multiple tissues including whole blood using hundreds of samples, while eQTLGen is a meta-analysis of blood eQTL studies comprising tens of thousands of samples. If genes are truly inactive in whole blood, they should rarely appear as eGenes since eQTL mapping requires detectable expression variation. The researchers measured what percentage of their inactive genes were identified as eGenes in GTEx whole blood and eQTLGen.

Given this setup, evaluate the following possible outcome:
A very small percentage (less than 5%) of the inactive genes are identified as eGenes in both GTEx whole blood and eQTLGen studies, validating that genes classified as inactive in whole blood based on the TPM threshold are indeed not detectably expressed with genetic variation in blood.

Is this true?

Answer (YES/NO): NO